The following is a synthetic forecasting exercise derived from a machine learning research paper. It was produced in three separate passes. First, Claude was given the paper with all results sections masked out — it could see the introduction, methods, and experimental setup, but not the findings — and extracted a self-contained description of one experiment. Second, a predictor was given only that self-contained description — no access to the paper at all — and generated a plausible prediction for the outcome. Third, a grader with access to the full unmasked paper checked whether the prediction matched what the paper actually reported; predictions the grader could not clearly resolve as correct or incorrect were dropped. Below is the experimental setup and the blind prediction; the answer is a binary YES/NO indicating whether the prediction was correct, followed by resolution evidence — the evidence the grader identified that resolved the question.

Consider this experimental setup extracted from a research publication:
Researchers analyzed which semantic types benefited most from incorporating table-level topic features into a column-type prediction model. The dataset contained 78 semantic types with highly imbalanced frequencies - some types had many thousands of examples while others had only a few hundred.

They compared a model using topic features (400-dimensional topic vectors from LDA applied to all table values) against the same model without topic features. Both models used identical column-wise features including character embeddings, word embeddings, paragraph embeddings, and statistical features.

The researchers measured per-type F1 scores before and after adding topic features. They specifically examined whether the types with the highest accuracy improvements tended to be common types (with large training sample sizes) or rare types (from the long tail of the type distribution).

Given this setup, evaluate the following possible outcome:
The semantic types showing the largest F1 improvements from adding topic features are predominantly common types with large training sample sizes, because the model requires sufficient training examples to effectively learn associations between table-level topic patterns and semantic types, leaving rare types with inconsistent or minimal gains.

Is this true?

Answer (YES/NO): NO